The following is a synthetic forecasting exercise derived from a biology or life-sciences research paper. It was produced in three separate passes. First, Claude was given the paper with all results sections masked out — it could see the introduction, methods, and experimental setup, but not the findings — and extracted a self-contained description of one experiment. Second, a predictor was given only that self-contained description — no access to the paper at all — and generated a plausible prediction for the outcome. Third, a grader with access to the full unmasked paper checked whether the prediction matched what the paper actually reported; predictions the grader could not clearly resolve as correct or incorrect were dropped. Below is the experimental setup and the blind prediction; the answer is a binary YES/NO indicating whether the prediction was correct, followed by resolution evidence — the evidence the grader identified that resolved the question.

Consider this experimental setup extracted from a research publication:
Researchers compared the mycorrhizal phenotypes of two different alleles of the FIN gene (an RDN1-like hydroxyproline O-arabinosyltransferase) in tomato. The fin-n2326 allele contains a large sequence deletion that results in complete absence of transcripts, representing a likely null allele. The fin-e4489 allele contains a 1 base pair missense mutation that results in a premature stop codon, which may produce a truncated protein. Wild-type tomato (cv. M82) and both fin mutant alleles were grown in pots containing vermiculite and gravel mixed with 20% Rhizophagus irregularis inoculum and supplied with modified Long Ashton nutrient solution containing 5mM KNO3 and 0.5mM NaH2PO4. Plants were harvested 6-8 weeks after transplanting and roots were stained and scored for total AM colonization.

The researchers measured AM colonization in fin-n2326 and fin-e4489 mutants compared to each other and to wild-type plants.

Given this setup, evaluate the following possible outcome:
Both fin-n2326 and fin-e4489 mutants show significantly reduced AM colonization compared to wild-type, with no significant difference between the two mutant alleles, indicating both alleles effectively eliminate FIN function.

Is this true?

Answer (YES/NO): NO